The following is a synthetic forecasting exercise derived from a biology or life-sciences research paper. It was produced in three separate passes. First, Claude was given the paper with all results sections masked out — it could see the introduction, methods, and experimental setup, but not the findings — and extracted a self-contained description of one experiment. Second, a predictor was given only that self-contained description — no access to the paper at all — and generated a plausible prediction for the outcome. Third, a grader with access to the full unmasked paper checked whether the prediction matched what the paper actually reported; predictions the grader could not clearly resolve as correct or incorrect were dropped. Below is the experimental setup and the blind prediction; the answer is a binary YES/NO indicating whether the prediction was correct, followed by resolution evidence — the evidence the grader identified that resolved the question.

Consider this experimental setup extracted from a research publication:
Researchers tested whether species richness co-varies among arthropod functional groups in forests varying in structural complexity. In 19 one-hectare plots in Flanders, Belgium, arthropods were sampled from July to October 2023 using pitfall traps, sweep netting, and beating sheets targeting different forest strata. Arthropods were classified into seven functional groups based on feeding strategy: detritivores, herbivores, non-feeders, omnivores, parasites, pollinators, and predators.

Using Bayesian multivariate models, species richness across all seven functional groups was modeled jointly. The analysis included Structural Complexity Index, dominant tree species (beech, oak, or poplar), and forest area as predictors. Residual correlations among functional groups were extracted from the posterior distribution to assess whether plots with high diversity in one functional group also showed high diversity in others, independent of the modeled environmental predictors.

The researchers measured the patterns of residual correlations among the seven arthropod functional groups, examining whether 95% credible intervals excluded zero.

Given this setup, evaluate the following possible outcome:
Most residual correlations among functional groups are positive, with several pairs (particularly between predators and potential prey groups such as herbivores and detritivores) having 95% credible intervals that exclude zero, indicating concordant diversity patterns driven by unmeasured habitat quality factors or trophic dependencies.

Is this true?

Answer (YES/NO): NO